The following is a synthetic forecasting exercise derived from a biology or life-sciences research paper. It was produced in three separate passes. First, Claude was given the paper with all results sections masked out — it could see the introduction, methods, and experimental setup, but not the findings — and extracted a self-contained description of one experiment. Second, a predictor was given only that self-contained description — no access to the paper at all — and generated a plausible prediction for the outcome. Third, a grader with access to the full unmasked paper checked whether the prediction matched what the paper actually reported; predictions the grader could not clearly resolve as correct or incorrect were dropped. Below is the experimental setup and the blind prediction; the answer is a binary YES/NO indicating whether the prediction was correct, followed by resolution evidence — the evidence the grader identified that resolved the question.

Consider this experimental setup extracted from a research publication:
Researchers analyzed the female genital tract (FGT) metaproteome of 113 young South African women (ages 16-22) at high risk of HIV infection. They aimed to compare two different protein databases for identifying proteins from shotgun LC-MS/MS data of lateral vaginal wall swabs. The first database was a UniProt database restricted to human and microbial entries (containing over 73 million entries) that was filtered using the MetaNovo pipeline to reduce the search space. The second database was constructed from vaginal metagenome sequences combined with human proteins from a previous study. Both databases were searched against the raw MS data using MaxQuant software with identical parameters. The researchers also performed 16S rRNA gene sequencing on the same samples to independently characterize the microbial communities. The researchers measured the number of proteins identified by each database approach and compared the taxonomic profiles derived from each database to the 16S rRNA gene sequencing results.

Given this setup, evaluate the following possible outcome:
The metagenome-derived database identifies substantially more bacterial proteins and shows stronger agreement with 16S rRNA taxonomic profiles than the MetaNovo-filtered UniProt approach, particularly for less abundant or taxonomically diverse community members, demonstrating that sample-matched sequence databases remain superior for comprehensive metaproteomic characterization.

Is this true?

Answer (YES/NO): NO